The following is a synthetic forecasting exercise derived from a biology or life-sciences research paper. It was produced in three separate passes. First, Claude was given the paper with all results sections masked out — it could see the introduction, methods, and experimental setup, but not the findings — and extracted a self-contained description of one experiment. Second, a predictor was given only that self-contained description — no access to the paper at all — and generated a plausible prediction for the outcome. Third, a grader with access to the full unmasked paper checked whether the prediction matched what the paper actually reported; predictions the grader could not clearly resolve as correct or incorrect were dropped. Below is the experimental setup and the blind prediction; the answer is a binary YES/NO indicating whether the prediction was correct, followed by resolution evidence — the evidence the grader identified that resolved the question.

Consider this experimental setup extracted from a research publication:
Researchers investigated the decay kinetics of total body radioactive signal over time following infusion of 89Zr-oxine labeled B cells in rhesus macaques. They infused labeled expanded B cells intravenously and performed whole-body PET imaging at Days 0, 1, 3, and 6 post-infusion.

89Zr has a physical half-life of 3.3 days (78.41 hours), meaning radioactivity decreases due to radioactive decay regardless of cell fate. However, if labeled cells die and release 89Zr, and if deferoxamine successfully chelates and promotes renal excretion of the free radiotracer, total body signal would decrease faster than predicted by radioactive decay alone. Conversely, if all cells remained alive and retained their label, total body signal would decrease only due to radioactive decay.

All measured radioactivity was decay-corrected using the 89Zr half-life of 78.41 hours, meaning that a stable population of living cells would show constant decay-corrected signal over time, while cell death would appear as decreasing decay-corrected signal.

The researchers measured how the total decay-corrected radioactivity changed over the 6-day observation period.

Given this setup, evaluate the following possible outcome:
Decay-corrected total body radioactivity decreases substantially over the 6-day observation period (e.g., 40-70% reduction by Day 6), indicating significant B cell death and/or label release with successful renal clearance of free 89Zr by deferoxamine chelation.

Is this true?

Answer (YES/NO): NO